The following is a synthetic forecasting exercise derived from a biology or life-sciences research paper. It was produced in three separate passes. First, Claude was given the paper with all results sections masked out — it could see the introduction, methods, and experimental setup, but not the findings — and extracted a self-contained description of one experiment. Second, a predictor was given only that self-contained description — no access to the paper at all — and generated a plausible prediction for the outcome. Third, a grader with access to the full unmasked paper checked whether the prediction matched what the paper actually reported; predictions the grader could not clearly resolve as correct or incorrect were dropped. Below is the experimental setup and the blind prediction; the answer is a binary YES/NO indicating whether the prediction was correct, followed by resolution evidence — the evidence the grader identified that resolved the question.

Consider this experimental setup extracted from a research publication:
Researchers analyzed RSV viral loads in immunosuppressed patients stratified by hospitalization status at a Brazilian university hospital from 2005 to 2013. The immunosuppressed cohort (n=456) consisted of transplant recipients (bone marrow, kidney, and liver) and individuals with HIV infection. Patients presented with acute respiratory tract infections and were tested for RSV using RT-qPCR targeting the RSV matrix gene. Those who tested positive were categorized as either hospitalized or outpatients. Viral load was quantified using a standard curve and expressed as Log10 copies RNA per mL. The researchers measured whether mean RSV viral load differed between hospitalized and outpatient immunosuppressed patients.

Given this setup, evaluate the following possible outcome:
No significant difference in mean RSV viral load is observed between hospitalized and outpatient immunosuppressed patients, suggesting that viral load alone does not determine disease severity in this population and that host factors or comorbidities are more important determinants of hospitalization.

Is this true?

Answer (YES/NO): NO